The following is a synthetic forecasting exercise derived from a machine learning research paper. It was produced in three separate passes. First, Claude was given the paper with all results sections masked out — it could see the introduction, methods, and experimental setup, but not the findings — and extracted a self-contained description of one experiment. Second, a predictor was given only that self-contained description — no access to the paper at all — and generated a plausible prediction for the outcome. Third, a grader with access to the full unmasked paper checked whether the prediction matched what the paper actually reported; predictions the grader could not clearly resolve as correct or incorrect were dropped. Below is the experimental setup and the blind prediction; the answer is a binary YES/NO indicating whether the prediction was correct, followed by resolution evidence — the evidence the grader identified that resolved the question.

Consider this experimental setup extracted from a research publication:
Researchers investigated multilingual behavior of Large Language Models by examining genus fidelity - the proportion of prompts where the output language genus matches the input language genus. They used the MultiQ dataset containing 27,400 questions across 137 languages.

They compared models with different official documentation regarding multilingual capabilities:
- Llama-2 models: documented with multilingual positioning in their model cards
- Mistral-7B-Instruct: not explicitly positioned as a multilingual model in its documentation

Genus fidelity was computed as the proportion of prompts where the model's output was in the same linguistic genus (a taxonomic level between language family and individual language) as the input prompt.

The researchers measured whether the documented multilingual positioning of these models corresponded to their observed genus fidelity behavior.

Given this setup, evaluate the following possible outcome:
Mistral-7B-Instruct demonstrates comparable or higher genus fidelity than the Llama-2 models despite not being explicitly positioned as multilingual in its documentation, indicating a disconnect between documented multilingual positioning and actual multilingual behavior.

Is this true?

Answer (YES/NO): YES